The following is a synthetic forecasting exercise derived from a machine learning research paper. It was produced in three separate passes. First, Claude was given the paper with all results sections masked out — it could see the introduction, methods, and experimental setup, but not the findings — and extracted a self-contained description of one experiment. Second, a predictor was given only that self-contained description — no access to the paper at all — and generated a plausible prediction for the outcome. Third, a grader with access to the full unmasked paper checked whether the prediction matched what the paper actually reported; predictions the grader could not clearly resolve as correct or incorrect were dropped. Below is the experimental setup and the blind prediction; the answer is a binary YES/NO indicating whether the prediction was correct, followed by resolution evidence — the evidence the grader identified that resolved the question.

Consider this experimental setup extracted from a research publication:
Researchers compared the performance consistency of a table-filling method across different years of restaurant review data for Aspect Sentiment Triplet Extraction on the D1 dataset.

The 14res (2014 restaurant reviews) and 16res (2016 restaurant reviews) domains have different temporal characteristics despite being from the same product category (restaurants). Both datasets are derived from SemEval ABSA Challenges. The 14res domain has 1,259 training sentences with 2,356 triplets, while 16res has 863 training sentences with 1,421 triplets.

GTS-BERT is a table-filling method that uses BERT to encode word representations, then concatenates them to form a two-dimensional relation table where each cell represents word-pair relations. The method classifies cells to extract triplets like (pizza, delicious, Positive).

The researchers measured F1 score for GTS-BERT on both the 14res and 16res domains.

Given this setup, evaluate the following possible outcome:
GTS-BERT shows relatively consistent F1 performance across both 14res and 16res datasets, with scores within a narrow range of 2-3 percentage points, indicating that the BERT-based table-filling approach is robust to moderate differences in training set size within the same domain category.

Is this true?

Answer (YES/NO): YES